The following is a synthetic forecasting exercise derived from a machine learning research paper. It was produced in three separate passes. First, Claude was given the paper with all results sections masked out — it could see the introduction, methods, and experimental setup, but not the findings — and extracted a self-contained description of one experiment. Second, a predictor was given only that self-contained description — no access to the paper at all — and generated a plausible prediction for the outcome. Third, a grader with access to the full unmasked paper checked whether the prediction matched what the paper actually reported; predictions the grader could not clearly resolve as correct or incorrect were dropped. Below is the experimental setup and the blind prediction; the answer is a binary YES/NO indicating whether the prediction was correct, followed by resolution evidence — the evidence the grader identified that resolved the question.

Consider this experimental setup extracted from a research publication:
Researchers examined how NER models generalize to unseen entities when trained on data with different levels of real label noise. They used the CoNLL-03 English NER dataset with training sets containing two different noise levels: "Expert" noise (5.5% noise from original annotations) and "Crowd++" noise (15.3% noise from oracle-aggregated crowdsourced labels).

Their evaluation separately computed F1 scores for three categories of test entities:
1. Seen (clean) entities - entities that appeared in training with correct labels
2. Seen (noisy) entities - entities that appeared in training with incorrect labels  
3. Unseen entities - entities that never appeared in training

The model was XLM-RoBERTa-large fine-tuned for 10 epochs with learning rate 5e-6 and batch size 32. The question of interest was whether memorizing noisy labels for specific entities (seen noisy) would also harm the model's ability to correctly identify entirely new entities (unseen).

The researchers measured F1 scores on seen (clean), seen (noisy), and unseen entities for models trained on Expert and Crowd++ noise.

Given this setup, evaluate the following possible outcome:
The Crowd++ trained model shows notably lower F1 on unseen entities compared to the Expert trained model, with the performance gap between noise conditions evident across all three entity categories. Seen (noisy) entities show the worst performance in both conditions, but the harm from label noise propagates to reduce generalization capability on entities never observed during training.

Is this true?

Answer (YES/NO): NO